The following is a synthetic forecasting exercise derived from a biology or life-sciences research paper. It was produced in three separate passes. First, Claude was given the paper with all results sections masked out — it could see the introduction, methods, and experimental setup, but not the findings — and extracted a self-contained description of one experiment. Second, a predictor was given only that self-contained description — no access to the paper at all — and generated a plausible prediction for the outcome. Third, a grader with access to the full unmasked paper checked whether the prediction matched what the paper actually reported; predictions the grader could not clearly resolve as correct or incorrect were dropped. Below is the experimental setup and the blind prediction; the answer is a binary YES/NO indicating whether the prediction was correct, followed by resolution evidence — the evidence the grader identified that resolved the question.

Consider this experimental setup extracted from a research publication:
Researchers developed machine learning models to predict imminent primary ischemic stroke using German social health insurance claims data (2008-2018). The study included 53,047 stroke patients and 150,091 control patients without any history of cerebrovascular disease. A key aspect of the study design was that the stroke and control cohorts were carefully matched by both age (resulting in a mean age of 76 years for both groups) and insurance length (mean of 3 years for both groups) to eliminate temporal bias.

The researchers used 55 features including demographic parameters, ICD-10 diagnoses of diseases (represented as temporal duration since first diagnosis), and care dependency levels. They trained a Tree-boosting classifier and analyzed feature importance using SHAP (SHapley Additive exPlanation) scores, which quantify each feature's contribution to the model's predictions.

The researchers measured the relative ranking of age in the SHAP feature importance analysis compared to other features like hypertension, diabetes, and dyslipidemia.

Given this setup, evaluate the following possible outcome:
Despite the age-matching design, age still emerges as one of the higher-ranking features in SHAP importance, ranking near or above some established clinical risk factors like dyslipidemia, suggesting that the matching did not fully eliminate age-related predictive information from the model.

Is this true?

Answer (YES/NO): NO